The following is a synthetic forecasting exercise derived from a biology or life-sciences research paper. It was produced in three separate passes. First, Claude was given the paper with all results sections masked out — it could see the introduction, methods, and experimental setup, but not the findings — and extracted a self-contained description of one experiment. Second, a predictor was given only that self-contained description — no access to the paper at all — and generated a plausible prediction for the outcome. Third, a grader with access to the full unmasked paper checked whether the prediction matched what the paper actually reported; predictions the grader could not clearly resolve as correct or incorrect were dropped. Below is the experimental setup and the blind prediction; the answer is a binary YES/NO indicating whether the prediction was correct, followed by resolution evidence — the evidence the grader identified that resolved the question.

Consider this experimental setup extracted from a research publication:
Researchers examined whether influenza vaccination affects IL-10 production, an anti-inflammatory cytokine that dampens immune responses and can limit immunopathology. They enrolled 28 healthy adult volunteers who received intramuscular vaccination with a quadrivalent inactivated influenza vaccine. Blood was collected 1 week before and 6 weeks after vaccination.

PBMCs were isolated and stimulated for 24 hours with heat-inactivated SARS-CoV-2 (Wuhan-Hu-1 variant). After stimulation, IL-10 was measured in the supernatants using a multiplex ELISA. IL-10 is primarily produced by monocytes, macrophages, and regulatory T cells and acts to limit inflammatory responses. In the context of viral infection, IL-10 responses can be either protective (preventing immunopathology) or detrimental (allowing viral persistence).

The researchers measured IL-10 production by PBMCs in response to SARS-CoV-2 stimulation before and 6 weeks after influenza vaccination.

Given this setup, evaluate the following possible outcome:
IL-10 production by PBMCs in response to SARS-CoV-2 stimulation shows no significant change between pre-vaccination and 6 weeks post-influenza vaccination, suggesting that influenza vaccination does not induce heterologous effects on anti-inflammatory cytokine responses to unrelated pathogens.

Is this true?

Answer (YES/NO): NO